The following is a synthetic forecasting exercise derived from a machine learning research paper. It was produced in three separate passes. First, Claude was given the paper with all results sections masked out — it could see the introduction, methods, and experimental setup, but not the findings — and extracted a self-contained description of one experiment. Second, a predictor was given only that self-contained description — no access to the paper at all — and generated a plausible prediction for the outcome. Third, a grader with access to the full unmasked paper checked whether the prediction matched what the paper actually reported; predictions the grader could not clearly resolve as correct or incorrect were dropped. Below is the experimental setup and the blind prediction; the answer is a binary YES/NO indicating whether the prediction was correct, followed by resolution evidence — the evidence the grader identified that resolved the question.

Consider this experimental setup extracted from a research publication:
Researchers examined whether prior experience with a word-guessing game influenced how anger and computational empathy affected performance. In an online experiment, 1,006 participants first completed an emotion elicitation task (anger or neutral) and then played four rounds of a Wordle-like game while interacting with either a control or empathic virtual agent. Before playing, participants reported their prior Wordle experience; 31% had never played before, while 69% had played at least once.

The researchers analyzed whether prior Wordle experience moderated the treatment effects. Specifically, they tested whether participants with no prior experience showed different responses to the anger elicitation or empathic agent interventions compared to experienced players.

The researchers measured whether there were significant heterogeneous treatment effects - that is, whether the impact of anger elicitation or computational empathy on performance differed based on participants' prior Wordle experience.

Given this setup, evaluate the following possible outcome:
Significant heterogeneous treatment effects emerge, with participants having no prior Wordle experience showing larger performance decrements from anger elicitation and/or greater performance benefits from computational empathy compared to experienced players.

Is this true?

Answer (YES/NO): NO